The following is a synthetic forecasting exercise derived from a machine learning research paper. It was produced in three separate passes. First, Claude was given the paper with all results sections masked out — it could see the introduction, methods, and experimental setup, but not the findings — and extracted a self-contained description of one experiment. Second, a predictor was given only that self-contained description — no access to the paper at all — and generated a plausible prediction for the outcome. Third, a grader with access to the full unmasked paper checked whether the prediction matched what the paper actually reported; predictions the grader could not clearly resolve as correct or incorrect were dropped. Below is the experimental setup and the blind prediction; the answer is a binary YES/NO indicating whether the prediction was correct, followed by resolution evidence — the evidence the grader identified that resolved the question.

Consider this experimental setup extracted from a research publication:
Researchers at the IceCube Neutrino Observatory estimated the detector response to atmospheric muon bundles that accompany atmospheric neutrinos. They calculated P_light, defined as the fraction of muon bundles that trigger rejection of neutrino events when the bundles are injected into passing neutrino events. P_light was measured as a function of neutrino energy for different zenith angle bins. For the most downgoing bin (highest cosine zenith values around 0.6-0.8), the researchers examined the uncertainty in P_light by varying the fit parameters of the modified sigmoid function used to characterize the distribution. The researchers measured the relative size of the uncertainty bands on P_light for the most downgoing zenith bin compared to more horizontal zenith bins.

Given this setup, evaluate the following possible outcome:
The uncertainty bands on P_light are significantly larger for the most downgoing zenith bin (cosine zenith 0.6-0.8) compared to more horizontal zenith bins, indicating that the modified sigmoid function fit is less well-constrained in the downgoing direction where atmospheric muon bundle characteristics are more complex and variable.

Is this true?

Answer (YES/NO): NO